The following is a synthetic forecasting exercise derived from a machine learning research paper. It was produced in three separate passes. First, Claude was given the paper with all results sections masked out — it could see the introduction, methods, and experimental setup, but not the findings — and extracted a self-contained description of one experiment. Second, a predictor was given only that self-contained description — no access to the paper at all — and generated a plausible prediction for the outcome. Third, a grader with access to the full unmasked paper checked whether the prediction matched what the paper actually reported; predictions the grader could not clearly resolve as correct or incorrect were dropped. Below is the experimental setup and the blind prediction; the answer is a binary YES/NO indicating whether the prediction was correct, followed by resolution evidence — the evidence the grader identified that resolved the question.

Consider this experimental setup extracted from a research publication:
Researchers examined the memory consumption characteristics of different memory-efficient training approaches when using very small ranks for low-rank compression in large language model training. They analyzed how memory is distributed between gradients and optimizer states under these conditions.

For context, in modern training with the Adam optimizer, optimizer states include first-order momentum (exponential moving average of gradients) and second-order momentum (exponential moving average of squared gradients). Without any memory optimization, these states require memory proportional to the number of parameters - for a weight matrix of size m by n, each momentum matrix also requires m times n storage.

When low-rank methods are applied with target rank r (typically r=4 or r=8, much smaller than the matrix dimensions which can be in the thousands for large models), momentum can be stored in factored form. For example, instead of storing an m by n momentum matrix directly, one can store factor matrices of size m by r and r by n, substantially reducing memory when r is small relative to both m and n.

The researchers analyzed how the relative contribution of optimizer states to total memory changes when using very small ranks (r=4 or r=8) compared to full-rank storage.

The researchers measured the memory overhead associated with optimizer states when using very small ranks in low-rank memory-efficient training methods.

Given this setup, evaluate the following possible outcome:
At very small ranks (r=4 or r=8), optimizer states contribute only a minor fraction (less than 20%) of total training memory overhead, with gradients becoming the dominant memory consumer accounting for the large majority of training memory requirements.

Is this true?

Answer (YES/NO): NO